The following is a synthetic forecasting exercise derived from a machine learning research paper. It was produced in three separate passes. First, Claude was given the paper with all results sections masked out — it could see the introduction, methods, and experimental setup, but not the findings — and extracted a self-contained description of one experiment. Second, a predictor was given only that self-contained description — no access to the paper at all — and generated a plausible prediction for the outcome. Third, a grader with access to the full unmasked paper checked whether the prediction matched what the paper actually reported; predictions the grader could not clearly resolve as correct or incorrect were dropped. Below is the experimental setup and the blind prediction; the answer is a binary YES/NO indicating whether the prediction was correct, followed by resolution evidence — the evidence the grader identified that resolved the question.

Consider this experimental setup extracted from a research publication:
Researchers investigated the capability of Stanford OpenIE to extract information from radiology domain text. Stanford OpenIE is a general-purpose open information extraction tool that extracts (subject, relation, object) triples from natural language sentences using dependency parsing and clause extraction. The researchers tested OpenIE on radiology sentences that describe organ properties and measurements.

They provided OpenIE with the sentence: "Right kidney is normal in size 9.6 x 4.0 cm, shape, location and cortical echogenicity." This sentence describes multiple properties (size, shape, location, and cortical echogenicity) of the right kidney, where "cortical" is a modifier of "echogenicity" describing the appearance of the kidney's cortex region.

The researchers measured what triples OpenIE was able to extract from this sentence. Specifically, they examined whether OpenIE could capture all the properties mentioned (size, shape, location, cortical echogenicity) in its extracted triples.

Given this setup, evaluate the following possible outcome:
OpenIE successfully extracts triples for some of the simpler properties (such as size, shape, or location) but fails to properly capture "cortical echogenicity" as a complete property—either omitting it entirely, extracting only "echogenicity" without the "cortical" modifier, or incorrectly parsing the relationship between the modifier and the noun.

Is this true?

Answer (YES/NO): YES